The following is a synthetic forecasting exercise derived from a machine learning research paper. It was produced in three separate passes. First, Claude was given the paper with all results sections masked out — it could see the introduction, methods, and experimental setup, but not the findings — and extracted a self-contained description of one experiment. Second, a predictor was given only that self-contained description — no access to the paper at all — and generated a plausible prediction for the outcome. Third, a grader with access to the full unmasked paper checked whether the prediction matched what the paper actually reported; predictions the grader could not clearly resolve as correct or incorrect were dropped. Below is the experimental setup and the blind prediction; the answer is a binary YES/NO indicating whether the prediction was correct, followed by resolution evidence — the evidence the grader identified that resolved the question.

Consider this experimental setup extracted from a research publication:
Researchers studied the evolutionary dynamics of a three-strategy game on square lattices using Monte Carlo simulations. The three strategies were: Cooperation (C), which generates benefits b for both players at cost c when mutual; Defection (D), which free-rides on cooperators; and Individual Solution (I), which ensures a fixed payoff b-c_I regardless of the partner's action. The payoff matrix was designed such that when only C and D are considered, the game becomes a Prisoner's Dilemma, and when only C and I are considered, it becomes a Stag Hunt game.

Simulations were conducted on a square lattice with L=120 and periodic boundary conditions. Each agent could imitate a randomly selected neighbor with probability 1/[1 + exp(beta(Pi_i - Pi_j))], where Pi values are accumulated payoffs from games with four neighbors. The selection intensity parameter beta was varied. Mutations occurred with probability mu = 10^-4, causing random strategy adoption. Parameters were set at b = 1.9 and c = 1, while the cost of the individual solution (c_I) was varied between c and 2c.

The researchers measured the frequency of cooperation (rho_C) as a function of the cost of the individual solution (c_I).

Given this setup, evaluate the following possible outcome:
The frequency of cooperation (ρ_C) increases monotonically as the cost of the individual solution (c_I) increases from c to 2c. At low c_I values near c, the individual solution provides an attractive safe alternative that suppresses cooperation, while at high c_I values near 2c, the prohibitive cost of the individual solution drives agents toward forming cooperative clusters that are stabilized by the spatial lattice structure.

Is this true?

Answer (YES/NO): NO